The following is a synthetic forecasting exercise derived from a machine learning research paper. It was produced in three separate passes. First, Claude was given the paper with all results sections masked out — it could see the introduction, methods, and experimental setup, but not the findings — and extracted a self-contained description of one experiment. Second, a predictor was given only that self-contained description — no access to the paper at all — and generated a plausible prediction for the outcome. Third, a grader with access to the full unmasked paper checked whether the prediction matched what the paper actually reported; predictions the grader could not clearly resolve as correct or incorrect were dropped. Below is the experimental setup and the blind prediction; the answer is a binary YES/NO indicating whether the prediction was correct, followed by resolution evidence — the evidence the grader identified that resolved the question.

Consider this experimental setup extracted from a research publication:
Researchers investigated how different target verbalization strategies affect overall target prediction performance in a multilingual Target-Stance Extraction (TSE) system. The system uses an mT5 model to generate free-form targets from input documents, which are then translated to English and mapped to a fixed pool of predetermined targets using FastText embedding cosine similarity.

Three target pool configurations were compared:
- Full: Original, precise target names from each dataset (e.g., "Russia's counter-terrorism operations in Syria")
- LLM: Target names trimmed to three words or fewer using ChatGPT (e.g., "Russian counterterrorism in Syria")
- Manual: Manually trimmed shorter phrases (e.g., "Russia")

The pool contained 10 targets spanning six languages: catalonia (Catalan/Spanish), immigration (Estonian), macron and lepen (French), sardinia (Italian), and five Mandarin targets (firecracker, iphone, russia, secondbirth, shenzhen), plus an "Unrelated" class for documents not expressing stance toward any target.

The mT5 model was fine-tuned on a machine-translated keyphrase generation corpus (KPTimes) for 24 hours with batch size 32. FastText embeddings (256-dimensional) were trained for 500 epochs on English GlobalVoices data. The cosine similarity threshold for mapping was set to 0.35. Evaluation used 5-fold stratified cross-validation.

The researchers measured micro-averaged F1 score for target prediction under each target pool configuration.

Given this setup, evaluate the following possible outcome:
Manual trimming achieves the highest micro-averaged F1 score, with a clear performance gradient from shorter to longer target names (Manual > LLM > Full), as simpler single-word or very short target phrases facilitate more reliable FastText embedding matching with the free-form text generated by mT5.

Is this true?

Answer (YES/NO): NO